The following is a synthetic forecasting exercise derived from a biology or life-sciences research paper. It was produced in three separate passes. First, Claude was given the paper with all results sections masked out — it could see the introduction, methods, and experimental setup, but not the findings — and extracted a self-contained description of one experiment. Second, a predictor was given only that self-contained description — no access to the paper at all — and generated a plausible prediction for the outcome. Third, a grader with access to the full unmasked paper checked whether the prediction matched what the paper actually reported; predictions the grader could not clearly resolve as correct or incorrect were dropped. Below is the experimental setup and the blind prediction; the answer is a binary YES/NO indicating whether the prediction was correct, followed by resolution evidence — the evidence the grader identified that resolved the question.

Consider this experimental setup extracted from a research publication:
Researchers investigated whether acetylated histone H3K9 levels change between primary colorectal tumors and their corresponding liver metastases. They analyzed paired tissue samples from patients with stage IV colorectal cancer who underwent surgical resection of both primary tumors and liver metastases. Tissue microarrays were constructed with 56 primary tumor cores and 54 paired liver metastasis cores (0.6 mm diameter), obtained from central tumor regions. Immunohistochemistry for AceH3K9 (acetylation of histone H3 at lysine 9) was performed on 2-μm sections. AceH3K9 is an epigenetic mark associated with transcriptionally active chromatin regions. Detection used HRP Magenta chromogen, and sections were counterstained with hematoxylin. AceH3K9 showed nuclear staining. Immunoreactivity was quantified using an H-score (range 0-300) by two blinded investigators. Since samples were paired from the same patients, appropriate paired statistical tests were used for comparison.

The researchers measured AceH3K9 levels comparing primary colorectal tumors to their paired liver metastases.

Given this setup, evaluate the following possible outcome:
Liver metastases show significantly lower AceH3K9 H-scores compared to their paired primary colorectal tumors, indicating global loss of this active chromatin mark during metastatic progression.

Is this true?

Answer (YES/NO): NO